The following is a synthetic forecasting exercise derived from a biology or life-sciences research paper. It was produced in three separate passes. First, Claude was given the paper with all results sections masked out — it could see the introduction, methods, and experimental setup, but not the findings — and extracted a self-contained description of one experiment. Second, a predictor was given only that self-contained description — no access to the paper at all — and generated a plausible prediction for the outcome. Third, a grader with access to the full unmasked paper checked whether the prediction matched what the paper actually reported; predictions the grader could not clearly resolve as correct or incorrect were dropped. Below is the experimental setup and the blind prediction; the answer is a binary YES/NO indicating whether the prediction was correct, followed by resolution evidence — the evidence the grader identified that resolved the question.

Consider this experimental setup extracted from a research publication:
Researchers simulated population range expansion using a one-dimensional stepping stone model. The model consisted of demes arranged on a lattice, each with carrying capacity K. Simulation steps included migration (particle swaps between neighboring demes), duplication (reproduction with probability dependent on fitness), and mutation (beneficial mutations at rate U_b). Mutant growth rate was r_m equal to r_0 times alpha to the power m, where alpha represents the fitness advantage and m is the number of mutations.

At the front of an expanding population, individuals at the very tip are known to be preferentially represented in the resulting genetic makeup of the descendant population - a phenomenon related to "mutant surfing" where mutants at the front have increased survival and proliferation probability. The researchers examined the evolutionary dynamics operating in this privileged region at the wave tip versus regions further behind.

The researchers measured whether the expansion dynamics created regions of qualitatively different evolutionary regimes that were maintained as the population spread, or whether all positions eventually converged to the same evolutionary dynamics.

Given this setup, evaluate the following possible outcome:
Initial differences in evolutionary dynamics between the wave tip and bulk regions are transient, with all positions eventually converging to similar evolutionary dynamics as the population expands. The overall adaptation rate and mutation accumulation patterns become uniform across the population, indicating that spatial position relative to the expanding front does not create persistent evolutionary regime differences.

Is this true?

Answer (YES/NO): NO